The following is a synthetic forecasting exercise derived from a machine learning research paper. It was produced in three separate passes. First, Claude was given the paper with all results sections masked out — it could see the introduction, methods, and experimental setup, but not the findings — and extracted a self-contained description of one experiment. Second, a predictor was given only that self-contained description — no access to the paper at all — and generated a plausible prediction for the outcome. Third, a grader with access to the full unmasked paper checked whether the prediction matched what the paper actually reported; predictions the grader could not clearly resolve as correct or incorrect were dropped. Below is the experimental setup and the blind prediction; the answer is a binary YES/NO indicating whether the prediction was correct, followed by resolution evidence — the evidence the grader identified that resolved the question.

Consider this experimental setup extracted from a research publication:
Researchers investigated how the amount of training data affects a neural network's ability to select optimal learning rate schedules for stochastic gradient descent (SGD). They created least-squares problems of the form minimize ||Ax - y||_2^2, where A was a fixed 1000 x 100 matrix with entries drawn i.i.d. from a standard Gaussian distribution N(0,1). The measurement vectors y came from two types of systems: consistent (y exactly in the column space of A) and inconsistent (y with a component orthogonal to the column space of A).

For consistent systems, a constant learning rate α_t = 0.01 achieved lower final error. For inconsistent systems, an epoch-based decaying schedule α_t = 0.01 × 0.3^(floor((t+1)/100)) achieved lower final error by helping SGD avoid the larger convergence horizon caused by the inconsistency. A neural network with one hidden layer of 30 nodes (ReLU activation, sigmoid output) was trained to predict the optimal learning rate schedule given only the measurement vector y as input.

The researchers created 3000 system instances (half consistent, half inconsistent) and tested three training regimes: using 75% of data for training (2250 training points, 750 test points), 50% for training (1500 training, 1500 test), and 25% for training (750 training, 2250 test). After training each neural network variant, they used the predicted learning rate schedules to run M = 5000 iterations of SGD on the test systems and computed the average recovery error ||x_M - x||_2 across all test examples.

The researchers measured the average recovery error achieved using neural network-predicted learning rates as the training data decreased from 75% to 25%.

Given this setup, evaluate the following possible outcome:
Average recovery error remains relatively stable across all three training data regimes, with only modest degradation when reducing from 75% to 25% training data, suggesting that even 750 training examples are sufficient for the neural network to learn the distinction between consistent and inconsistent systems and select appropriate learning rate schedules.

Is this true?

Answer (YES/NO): NO